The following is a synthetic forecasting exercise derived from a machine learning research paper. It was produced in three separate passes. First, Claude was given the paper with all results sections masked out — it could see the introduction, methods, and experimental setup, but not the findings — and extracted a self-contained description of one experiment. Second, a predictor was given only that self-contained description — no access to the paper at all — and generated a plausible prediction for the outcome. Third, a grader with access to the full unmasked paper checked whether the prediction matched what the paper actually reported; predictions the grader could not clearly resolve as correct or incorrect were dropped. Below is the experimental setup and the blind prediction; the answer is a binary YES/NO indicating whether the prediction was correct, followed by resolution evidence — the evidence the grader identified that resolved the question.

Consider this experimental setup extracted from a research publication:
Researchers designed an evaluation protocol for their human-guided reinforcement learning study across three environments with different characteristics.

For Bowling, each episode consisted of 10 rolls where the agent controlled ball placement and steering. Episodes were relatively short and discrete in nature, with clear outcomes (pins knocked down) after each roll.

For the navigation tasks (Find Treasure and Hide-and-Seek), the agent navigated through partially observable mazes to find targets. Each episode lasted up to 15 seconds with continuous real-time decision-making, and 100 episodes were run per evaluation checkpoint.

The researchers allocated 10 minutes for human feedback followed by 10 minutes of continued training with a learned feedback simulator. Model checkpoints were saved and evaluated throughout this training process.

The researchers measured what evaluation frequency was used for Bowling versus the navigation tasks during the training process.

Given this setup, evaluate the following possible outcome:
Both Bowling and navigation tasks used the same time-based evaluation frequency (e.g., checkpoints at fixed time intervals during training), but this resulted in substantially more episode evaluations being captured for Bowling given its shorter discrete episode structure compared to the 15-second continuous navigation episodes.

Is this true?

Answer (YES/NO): NO